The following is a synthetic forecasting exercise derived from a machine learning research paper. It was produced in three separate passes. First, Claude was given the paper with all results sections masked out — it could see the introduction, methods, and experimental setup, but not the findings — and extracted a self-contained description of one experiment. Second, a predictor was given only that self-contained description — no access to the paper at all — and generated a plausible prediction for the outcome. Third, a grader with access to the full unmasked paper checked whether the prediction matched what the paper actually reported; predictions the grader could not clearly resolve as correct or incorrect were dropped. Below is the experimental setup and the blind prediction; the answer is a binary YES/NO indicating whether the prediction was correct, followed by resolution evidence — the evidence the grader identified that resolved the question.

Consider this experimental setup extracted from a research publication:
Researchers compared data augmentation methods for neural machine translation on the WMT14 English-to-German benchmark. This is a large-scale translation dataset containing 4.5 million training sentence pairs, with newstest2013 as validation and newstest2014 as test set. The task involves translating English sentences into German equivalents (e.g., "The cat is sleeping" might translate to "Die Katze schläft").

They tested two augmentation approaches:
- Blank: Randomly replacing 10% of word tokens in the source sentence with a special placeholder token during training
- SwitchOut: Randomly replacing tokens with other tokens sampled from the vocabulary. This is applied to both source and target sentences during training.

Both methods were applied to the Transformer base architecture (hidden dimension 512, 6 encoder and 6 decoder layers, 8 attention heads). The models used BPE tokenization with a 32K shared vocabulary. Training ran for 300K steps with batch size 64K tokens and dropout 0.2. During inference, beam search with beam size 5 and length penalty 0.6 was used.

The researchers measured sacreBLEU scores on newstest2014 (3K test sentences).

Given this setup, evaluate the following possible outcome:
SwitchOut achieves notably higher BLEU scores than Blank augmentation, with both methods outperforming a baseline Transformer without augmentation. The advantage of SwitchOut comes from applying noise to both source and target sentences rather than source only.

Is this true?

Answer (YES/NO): NO